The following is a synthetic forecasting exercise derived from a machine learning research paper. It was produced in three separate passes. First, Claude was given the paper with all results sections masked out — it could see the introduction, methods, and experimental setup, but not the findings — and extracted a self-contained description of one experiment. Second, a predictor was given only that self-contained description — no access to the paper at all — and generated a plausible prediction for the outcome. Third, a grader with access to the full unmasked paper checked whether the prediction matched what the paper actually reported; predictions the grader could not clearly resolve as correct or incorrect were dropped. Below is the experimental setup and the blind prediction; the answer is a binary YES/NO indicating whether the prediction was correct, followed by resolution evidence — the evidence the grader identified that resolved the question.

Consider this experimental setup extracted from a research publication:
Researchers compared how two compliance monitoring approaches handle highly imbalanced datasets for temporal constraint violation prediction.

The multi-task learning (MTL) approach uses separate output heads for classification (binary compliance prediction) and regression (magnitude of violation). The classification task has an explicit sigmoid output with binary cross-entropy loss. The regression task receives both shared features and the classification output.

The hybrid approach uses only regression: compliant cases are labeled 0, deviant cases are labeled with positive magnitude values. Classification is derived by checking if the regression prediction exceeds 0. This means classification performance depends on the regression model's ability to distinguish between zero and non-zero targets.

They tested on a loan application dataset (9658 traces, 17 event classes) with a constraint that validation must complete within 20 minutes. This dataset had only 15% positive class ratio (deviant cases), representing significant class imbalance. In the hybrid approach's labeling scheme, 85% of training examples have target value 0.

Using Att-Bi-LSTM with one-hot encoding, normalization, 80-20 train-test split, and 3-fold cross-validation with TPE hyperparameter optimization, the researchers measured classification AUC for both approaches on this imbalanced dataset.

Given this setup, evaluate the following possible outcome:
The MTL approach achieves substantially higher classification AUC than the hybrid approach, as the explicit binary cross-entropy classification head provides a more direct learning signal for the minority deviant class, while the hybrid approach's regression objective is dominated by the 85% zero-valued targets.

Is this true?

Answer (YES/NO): NO